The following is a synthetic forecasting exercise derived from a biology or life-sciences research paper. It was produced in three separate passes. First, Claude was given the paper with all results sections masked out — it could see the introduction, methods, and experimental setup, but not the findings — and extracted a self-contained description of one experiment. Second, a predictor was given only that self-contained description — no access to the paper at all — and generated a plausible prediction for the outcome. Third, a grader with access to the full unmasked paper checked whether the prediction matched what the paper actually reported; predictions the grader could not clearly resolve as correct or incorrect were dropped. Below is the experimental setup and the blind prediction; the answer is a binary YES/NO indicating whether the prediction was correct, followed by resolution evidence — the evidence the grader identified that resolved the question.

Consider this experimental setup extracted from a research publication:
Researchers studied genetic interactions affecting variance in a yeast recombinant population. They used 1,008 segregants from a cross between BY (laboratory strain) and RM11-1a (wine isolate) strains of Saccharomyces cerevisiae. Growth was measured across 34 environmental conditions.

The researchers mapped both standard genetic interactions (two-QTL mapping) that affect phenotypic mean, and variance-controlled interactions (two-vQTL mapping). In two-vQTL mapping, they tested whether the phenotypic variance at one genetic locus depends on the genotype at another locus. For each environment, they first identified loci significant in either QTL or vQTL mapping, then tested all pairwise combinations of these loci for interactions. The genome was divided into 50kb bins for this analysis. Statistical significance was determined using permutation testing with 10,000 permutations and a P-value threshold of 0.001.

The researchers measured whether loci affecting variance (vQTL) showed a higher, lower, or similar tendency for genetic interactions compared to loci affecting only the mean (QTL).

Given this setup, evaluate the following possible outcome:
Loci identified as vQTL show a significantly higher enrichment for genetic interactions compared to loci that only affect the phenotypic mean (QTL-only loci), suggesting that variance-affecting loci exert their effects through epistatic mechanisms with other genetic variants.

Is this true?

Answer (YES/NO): YES